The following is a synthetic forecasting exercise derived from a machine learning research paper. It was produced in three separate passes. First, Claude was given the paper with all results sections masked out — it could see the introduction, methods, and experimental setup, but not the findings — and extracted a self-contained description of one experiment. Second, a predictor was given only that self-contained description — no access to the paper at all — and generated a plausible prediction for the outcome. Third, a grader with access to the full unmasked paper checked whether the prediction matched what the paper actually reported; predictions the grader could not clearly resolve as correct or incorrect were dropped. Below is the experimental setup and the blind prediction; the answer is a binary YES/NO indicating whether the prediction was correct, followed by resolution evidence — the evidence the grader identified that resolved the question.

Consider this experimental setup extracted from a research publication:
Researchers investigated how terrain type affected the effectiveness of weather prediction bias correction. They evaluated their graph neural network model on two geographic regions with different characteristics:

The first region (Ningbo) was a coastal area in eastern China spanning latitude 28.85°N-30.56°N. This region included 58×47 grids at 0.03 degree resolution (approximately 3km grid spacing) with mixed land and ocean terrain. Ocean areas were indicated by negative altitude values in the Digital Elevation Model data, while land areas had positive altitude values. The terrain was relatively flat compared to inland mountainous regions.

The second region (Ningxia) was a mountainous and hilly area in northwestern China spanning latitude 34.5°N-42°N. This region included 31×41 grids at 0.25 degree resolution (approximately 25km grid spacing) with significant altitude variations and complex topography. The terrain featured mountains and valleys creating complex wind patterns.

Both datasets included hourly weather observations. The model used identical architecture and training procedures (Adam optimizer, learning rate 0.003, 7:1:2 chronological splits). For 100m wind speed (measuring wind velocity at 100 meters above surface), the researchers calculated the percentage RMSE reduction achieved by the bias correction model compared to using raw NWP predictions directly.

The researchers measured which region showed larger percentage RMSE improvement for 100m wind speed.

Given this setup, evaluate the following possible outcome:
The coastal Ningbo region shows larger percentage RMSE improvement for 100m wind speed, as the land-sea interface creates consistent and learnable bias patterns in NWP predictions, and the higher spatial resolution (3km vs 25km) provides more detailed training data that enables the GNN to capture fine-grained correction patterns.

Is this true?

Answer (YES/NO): YES